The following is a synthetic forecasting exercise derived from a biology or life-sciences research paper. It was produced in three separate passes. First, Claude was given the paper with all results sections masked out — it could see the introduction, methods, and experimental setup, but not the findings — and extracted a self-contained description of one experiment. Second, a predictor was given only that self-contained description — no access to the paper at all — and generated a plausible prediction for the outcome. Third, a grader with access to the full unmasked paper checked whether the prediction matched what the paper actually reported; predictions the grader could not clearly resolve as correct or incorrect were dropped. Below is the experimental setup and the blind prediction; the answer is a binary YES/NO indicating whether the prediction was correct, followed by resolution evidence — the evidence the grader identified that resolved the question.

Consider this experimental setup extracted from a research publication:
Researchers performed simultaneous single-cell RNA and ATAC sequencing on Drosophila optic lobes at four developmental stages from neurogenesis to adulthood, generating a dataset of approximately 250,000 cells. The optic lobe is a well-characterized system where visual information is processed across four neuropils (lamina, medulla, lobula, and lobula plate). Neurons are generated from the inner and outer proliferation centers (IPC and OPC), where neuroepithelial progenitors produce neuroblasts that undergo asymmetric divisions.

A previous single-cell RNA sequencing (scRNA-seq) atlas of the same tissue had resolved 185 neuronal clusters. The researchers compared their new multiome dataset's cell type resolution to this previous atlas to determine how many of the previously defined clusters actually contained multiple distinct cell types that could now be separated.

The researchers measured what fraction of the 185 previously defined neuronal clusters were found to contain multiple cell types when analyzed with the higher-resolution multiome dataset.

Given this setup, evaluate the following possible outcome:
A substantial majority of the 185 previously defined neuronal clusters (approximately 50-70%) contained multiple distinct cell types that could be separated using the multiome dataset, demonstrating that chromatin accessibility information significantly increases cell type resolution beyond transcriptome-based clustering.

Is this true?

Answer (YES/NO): NO